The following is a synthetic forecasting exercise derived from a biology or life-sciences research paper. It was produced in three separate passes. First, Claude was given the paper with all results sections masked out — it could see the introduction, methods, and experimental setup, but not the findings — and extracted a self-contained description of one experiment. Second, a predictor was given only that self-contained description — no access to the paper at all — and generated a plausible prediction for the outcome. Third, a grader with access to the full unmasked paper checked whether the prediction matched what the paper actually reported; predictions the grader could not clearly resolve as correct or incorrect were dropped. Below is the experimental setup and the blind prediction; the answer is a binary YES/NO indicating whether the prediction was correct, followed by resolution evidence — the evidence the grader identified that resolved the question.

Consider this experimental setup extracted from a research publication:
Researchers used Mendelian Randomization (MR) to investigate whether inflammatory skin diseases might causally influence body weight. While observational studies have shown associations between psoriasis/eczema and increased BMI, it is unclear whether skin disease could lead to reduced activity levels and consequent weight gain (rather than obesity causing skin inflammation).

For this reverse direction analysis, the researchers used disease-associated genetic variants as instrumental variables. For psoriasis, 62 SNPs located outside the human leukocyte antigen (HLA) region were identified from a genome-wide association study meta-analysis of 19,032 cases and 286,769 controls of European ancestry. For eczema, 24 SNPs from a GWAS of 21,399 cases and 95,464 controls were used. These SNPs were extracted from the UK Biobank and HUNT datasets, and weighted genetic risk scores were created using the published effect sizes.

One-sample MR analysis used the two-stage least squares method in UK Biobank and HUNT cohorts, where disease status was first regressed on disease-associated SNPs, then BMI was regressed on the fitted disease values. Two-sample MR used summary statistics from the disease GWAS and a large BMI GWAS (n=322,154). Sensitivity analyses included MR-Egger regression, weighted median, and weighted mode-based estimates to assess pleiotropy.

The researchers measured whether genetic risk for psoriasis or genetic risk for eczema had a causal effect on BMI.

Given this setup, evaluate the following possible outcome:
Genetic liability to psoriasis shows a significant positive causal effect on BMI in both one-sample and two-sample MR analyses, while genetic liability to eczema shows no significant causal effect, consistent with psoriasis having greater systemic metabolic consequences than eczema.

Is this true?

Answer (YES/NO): NO